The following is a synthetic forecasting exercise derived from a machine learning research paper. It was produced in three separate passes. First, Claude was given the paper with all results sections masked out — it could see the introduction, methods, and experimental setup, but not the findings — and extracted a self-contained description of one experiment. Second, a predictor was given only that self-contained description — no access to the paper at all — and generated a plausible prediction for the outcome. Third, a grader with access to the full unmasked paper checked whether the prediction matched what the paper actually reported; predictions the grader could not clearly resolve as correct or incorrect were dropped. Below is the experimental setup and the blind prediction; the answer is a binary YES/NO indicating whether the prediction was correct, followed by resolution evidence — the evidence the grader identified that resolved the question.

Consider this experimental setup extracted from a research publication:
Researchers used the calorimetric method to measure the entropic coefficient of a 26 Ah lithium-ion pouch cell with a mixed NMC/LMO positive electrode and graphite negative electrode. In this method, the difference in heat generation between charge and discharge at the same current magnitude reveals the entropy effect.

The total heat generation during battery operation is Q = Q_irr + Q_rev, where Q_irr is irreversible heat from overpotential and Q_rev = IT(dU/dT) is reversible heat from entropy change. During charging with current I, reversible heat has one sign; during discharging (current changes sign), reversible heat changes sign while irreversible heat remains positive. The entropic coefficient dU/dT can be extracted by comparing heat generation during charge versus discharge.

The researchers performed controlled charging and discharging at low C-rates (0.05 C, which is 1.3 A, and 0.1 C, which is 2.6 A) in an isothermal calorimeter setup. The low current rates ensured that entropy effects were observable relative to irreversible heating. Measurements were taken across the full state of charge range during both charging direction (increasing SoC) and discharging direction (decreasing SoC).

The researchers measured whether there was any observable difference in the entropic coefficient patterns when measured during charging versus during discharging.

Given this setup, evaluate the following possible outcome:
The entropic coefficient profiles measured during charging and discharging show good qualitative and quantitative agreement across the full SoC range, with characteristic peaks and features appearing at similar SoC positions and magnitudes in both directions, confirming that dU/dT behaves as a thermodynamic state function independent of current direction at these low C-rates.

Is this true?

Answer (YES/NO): NO